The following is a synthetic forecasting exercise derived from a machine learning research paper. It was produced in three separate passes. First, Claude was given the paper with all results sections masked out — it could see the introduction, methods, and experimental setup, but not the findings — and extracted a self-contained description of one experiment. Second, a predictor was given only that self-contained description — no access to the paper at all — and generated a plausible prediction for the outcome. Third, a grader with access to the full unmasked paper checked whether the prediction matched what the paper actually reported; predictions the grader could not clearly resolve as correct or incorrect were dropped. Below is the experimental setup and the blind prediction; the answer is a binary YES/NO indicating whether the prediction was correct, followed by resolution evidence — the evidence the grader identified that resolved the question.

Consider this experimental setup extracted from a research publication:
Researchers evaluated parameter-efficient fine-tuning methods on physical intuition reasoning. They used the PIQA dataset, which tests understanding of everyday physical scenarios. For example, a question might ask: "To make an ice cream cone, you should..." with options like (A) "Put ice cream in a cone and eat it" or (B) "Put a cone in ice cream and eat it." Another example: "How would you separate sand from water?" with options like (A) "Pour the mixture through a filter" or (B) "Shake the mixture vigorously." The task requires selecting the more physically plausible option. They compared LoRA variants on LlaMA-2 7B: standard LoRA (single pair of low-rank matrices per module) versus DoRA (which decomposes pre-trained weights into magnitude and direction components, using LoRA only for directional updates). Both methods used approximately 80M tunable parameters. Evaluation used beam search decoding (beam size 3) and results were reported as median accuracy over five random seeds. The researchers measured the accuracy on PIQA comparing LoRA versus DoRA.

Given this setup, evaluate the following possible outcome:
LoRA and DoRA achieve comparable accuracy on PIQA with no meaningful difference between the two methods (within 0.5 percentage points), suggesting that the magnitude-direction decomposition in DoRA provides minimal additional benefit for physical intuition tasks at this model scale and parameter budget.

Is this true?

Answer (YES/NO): NO